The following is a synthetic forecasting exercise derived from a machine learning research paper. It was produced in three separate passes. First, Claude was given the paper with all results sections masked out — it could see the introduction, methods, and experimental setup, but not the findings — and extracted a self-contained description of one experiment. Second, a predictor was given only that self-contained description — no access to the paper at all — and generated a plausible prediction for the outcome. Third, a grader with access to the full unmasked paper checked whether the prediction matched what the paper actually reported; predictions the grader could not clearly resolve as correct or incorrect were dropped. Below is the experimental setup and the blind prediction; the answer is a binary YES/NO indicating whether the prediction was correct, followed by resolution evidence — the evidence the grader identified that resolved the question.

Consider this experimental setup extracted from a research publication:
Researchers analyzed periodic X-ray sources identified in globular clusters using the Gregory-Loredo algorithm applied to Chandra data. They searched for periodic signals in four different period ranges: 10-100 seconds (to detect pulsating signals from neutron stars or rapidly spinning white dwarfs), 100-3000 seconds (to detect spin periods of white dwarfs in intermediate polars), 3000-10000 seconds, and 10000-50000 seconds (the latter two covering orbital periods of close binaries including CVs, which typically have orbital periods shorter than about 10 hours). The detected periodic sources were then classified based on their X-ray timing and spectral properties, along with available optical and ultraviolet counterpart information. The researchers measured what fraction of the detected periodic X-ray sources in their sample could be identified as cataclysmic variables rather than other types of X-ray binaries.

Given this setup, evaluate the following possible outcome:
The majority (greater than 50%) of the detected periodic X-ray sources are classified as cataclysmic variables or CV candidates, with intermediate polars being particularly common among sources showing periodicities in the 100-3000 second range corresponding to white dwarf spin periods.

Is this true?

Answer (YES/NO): NO